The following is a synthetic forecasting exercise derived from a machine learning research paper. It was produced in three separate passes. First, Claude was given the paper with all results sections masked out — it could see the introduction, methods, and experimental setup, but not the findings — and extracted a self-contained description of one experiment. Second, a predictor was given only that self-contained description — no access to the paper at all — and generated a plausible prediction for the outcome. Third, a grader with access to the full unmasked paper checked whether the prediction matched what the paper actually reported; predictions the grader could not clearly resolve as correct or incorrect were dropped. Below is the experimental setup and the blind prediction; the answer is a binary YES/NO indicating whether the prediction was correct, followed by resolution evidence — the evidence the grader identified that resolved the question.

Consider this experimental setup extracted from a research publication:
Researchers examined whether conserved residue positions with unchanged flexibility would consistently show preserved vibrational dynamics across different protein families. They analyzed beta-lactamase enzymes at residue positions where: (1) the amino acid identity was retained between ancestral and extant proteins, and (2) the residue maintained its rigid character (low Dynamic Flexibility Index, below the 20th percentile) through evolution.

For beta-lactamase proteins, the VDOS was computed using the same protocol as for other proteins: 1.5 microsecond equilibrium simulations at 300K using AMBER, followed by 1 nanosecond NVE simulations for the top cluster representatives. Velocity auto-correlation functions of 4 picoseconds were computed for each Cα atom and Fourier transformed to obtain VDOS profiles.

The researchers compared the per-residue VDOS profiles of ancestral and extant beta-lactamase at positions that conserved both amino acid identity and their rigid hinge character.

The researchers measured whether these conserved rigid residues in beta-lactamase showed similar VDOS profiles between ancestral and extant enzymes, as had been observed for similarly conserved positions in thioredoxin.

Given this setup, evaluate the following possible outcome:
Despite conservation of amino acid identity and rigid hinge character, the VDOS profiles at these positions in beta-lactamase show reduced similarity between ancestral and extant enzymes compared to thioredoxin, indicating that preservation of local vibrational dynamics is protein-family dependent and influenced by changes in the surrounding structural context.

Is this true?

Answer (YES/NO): NO